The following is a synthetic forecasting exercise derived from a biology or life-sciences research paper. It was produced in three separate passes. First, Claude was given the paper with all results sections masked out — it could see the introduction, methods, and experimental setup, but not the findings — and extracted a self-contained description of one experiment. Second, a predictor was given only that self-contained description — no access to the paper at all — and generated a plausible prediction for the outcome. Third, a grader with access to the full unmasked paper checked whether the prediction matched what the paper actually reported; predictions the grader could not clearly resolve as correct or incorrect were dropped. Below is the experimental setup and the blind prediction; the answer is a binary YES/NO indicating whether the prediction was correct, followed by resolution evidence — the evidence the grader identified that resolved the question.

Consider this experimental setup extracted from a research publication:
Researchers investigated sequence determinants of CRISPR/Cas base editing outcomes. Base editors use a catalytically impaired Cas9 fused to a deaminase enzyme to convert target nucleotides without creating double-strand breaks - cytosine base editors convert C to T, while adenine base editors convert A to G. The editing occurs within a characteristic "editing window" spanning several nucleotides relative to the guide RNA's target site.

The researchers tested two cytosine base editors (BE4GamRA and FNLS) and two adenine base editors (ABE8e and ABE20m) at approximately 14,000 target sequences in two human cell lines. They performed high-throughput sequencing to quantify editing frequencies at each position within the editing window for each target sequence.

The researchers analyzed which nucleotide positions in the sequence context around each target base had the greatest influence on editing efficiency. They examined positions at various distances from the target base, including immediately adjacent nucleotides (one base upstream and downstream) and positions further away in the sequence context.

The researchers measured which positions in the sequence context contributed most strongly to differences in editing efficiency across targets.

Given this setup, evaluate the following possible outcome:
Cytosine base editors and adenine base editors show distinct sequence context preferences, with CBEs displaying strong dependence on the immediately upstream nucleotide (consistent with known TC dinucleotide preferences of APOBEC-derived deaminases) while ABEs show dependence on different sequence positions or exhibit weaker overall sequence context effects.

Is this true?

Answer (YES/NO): YES